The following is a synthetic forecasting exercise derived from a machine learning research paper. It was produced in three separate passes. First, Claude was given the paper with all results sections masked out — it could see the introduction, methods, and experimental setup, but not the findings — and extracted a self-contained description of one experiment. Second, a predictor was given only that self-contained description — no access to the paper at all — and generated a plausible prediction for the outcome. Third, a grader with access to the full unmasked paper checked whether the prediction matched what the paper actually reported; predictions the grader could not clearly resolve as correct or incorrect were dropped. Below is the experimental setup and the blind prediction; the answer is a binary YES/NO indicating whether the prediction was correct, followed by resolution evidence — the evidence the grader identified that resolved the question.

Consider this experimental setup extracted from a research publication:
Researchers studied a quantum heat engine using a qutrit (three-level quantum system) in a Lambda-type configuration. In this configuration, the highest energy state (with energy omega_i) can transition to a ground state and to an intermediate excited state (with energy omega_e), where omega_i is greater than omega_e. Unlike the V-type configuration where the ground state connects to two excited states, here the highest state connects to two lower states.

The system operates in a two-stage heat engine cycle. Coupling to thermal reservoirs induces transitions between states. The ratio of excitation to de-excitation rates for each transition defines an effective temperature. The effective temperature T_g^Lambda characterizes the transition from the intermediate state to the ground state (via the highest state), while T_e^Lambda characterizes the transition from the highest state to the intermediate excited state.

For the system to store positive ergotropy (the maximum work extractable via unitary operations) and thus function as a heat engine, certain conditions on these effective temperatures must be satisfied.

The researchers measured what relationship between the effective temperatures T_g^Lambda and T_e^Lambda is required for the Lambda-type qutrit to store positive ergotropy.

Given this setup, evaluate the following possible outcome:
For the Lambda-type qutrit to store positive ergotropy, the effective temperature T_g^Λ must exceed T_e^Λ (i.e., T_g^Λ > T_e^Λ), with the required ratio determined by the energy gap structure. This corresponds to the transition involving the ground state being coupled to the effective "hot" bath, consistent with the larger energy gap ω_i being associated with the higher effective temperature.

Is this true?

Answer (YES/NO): YES